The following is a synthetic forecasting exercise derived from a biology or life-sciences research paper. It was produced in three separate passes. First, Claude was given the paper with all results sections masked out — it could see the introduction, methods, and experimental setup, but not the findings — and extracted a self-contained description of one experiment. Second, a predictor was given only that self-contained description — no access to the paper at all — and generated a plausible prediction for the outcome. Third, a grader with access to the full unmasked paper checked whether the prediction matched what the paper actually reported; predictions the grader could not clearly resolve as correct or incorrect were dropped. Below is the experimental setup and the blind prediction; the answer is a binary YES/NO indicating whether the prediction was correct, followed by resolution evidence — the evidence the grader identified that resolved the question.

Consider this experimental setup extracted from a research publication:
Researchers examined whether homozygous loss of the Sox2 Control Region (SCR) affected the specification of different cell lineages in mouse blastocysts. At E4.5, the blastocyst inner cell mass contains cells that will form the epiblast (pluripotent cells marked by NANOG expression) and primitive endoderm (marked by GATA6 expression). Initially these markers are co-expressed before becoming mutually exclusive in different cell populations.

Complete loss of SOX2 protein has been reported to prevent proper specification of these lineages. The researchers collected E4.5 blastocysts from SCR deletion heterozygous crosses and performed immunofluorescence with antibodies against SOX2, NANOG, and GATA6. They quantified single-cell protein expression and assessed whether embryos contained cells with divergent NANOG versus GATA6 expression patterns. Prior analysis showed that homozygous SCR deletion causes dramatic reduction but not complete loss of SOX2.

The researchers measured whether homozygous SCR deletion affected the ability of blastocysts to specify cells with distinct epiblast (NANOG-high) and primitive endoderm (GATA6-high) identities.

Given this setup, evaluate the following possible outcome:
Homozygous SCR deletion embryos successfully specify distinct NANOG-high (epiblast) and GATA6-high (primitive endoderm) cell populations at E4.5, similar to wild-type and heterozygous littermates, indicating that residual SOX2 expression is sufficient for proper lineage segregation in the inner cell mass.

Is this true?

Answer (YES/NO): YES